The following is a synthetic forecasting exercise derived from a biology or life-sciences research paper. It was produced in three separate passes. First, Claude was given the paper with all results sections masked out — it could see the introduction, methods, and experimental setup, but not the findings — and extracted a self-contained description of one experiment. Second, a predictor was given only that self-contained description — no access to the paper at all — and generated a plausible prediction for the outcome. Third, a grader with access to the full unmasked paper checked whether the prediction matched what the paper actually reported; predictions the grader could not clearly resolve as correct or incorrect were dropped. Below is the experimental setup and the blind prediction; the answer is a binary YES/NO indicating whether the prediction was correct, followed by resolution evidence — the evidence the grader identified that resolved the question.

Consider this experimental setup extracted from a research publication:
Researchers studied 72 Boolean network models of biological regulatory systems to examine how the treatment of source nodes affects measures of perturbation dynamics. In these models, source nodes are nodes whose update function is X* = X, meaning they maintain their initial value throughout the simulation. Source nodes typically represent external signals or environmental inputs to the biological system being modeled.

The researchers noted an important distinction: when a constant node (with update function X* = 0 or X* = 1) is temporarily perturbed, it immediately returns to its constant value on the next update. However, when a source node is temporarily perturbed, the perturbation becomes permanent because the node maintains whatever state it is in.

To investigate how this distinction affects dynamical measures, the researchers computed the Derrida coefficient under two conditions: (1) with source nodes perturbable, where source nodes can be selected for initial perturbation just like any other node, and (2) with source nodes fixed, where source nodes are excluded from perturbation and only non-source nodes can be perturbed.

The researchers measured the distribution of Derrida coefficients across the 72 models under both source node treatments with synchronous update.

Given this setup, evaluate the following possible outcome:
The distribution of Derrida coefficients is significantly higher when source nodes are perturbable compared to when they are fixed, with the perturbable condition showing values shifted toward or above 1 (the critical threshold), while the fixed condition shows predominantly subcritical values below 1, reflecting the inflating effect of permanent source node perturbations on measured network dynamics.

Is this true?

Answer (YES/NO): YES